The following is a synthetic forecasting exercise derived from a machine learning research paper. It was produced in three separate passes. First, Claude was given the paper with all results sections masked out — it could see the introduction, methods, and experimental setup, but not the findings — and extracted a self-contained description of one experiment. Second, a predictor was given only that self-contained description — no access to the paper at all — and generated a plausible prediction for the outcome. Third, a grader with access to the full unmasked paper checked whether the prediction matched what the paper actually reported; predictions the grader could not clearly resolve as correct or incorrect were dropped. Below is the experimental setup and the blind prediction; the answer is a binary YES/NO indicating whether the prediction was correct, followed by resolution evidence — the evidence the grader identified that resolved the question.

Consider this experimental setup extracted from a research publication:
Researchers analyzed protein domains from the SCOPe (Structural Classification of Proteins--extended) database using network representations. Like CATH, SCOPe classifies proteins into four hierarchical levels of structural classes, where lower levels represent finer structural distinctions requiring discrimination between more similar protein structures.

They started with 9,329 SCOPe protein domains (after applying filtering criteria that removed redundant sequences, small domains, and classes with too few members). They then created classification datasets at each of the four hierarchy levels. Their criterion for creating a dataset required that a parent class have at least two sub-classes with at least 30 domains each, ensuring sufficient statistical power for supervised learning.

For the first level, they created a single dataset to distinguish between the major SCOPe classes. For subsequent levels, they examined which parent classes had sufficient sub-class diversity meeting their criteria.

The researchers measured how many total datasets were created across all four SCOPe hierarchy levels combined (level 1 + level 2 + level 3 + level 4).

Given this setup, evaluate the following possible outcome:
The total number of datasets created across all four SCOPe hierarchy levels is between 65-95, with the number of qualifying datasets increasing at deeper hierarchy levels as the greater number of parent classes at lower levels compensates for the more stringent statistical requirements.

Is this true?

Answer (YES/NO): NO